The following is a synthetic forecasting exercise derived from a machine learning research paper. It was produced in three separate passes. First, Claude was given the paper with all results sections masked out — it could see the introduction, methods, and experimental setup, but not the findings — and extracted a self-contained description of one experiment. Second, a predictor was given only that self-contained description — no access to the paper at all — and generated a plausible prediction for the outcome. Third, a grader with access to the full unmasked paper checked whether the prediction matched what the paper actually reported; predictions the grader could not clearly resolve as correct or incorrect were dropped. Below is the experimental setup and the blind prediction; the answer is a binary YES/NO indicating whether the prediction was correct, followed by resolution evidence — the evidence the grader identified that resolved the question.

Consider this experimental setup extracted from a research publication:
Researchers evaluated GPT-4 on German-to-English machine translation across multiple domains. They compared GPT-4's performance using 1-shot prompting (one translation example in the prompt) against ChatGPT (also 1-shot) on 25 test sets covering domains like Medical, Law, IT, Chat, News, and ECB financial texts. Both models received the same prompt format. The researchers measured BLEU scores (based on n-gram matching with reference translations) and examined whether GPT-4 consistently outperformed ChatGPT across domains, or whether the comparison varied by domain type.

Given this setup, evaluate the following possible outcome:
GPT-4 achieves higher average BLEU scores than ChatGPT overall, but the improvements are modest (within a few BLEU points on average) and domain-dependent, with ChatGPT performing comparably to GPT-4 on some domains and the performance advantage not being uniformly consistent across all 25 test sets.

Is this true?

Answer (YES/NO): YES